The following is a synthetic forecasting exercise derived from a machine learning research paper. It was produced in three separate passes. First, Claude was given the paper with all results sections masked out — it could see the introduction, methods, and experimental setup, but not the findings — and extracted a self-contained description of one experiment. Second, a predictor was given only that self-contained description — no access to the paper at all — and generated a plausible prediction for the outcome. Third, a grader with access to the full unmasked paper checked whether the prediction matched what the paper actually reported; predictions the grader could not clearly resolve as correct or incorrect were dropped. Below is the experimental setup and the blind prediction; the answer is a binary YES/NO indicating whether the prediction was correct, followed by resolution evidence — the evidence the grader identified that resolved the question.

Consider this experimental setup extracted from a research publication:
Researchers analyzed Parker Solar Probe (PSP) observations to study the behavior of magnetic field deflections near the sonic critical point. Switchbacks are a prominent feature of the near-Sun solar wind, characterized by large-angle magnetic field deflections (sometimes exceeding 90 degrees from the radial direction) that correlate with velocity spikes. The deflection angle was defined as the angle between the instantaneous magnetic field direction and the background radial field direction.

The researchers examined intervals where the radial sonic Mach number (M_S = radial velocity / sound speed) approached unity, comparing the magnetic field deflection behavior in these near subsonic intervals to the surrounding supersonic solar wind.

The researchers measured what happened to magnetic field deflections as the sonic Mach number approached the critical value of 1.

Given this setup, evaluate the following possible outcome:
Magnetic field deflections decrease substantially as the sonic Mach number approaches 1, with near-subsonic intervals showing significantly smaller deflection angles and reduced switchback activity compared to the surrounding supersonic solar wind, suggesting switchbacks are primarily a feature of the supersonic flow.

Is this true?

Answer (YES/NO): YES